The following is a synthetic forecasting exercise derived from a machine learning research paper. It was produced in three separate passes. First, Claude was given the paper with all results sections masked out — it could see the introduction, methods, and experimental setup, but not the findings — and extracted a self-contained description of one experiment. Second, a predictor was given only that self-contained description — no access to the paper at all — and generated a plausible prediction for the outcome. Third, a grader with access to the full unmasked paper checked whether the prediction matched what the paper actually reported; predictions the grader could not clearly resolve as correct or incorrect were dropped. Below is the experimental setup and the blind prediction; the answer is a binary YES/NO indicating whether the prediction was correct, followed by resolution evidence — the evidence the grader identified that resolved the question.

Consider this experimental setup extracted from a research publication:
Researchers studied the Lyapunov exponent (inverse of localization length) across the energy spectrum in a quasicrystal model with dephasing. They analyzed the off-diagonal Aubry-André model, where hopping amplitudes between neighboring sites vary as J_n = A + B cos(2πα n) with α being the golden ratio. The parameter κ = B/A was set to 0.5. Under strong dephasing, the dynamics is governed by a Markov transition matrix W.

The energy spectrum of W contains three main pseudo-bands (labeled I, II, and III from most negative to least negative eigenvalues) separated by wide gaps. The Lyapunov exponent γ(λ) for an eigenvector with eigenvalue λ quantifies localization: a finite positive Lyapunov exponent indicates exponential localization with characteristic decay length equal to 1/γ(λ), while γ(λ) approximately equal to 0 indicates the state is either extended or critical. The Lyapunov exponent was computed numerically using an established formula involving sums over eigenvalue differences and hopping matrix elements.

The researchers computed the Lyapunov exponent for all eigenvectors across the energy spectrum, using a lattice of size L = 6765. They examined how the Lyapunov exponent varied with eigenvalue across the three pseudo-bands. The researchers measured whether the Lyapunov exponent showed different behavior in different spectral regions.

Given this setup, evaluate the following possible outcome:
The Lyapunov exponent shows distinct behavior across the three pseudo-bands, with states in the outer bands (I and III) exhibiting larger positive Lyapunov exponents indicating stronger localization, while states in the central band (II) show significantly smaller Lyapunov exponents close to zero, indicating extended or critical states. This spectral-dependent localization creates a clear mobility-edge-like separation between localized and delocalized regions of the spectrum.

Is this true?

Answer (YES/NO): NO